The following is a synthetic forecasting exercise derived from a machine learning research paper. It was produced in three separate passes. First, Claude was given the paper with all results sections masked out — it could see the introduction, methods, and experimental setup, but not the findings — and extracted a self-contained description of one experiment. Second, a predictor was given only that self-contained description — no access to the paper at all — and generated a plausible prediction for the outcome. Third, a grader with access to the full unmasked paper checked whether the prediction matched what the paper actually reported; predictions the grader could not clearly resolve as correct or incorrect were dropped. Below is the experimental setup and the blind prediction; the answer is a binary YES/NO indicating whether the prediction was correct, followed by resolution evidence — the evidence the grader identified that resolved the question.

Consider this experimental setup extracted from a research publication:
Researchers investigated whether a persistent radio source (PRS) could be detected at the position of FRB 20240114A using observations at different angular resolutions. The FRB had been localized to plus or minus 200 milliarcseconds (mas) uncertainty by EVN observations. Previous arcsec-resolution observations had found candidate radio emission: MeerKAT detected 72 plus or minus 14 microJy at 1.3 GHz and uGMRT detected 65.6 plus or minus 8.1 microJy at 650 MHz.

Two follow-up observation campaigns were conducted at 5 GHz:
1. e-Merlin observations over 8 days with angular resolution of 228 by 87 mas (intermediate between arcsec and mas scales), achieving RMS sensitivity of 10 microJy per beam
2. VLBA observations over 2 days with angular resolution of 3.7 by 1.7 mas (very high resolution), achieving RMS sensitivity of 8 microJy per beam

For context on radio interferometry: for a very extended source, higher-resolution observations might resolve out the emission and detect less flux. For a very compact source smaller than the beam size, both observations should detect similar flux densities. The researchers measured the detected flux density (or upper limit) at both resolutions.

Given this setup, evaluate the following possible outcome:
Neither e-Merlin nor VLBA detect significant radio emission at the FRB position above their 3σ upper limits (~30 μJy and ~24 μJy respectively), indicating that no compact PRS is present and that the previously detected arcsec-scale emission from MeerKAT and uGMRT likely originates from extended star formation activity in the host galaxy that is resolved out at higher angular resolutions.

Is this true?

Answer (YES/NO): NO